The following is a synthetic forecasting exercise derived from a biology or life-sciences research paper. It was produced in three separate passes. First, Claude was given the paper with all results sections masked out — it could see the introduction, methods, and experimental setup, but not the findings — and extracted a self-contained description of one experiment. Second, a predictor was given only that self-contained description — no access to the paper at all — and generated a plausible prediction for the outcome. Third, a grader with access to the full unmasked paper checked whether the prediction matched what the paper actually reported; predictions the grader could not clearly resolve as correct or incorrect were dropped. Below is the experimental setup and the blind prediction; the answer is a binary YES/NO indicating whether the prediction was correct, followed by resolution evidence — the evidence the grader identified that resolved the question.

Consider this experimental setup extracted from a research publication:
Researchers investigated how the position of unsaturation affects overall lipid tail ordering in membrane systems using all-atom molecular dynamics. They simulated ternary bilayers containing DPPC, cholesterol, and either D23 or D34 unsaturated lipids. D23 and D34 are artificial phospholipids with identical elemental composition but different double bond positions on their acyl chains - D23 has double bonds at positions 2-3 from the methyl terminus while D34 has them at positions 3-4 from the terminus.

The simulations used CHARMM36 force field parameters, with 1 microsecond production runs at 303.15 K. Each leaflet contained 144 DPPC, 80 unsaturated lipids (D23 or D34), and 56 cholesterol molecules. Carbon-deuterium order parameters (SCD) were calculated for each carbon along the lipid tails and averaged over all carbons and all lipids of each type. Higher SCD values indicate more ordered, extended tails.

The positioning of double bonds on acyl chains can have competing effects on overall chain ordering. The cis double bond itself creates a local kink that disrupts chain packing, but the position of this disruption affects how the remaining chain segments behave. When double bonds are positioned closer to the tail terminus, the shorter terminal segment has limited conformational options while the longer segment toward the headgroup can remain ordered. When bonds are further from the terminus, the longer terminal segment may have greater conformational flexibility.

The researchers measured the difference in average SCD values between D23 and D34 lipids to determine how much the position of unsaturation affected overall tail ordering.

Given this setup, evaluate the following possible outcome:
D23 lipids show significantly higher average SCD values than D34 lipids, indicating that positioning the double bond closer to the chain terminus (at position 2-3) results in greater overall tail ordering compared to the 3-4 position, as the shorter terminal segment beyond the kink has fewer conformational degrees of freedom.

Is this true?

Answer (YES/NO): NO